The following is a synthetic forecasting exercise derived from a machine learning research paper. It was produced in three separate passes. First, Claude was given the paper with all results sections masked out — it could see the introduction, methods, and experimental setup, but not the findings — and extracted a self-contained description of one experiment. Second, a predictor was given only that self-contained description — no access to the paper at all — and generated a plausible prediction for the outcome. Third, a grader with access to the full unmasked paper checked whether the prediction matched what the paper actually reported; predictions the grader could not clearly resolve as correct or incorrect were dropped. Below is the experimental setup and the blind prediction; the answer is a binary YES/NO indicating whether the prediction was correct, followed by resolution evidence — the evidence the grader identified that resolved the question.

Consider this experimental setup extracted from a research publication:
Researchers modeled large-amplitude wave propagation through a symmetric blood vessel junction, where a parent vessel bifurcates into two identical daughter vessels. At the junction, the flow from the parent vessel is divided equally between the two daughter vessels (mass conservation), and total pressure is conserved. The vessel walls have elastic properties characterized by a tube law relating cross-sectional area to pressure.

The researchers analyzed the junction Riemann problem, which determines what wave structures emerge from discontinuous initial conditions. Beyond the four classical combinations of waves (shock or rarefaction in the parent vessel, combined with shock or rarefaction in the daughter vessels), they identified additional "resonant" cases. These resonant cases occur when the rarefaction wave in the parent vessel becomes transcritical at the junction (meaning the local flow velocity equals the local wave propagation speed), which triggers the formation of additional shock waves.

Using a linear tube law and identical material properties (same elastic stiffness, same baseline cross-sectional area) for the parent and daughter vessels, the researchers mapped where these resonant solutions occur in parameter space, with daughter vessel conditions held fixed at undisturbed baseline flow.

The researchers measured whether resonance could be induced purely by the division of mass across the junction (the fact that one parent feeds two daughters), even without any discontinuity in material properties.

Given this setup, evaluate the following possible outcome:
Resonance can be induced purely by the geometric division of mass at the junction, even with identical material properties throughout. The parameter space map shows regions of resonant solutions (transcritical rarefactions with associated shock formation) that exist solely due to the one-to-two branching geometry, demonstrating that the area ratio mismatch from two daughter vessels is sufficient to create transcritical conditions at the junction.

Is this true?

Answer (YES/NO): YES